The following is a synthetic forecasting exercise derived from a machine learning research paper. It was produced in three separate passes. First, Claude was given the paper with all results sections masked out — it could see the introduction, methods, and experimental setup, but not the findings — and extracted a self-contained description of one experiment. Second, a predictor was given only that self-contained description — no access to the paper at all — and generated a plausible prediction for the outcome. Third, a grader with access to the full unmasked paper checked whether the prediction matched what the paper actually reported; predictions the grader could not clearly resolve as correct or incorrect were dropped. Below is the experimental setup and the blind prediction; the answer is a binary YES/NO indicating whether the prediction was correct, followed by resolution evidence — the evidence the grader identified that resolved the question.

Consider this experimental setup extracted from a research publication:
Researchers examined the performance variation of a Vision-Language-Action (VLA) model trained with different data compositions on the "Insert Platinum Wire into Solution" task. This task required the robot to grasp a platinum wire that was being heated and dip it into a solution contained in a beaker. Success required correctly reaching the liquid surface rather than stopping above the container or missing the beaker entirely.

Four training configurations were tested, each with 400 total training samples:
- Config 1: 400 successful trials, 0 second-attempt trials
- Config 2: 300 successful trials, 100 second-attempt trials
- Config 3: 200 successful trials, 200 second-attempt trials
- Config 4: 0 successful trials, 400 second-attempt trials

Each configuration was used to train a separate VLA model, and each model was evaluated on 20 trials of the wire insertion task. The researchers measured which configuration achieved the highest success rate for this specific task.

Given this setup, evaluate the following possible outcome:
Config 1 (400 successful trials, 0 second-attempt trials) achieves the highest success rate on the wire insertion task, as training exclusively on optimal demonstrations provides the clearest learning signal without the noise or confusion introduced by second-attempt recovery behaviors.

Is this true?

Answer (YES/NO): NO